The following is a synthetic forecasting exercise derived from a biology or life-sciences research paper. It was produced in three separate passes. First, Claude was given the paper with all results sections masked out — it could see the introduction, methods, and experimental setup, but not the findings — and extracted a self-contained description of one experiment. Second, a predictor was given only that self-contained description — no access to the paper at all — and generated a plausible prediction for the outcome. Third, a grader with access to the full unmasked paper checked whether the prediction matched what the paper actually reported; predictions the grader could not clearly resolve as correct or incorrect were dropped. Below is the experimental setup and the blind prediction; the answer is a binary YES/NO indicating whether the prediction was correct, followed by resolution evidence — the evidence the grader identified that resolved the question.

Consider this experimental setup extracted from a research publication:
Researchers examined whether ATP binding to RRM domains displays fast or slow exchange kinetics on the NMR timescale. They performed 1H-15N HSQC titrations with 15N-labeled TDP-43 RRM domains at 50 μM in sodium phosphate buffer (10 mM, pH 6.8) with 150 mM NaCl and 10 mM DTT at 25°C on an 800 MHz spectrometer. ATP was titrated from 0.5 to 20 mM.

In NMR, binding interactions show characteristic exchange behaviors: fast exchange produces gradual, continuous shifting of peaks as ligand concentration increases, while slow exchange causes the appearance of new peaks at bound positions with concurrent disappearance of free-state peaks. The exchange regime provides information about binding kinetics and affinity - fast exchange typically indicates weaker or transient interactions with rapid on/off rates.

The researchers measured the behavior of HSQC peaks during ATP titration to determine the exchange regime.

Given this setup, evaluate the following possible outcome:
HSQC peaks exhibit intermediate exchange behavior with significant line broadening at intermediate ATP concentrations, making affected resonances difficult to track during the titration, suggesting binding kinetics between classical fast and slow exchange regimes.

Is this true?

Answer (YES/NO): NO